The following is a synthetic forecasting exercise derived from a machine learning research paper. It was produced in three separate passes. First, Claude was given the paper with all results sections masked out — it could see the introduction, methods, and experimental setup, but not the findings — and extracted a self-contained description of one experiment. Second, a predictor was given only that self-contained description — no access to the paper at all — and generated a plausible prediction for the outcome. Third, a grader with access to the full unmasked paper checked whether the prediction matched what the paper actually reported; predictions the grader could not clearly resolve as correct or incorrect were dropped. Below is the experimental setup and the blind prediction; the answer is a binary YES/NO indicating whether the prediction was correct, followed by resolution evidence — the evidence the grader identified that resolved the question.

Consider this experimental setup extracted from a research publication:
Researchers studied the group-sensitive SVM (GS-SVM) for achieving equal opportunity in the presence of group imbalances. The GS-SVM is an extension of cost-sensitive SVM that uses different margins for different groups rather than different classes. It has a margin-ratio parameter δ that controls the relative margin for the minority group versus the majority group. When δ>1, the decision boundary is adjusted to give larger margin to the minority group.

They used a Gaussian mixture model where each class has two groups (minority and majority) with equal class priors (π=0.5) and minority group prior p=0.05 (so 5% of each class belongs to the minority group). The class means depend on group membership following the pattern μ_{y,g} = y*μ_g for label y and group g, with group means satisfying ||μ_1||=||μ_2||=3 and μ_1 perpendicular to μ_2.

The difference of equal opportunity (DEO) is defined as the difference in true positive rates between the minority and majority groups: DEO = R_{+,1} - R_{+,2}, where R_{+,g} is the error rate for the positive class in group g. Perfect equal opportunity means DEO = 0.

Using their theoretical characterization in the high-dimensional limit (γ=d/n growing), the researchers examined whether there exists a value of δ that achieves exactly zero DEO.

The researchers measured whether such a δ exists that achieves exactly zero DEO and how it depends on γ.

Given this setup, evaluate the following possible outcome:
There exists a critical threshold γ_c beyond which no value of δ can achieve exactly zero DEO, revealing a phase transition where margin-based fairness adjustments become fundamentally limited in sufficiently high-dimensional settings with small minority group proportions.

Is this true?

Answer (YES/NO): NO